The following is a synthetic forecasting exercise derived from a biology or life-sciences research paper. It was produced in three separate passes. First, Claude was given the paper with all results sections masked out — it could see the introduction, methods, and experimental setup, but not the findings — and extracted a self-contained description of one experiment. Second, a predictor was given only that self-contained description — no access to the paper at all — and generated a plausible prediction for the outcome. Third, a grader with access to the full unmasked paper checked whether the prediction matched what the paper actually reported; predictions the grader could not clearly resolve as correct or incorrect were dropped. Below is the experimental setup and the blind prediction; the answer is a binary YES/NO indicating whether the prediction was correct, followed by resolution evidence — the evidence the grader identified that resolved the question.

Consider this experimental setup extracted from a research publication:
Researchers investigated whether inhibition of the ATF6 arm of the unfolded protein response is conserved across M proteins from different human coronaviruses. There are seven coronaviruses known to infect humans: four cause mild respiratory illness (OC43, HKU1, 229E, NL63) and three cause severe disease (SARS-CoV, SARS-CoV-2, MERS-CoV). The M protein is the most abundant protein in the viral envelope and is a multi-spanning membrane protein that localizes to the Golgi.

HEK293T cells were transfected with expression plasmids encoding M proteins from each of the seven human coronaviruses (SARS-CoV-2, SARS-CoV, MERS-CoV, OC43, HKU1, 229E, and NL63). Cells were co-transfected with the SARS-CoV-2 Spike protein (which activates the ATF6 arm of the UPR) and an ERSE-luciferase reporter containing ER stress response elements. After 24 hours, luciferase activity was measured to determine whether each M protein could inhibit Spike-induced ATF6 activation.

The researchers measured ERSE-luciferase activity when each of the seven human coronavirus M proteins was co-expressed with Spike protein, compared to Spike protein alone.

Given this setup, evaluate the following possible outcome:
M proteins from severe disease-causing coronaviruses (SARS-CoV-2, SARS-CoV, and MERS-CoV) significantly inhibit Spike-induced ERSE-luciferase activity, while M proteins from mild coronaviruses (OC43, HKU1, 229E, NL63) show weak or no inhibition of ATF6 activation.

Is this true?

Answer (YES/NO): NO